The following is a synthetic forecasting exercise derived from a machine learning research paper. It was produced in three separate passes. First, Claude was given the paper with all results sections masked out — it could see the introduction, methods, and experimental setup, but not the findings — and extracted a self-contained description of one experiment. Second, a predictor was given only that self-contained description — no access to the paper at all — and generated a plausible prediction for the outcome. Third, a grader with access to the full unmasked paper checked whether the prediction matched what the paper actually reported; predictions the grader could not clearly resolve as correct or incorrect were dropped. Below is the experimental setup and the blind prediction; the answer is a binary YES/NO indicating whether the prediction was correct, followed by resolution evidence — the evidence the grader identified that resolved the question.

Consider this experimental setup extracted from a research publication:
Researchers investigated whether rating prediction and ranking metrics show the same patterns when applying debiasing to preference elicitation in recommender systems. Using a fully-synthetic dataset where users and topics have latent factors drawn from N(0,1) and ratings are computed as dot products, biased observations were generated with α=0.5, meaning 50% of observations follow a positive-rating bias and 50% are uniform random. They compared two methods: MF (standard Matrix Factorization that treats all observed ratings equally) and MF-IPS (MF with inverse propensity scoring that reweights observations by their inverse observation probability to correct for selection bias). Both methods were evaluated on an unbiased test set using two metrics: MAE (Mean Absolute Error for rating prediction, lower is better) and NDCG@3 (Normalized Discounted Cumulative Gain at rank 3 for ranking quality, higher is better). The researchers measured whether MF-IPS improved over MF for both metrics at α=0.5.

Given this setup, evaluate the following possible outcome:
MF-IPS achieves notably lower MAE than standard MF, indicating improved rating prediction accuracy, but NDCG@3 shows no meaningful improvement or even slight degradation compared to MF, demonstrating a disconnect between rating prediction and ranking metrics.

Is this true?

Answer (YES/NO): YES